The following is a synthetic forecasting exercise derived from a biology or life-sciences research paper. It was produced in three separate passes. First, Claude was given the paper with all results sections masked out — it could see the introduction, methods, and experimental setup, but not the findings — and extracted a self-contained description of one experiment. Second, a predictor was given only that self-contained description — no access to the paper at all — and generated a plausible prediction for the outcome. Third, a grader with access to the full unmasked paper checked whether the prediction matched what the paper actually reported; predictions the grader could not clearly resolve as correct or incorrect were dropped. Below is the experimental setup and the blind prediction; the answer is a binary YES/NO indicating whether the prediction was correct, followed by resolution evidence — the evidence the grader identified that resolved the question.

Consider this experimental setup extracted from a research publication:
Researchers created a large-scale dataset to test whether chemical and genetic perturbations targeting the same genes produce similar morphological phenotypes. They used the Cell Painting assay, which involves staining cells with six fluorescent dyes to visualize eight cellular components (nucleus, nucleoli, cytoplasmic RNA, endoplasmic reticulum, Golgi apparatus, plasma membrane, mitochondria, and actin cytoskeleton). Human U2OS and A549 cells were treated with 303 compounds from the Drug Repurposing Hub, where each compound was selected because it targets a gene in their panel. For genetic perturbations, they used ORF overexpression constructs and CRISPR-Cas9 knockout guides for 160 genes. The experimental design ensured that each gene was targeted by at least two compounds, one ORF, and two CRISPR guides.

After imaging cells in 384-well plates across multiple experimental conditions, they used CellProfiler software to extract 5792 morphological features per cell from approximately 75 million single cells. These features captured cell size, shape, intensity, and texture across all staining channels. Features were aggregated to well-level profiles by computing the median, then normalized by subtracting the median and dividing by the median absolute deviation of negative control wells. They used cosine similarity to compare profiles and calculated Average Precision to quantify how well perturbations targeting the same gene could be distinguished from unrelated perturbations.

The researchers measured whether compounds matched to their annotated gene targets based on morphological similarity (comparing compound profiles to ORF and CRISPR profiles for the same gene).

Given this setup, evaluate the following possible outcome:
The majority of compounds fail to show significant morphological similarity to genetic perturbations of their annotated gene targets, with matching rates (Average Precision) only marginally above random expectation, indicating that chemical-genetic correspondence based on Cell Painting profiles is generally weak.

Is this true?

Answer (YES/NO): YES